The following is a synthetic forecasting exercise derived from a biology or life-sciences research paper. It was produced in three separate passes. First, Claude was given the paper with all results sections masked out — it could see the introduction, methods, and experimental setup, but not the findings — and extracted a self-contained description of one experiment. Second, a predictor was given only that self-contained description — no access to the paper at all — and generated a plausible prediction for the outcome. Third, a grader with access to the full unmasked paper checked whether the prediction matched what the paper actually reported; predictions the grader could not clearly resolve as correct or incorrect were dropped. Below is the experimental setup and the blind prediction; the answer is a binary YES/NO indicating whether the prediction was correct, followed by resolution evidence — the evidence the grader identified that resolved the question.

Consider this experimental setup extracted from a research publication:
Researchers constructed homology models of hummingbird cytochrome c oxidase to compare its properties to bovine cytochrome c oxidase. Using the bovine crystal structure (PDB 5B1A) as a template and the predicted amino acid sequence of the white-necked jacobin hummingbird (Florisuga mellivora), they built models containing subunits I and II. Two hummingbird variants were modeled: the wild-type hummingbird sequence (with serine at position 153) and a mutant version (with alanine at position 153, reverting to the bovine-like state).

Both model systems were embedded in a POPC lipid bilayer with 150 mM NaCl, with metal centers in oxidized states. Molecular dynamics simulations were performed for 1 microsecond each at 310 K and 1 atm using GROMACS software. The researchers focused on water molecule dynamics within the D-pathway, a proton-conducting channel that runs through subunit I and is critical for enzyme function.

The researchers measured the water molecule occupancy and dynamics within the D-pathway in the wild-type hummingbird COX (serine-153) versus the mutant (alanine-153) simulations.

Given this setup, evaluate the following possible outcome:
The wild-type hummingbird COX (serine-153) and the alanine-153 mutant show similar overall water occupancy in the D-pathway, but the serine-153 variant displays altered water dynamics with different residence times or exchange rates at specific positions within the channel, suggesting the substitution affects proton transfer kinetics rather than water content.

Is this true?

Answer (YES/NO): NO